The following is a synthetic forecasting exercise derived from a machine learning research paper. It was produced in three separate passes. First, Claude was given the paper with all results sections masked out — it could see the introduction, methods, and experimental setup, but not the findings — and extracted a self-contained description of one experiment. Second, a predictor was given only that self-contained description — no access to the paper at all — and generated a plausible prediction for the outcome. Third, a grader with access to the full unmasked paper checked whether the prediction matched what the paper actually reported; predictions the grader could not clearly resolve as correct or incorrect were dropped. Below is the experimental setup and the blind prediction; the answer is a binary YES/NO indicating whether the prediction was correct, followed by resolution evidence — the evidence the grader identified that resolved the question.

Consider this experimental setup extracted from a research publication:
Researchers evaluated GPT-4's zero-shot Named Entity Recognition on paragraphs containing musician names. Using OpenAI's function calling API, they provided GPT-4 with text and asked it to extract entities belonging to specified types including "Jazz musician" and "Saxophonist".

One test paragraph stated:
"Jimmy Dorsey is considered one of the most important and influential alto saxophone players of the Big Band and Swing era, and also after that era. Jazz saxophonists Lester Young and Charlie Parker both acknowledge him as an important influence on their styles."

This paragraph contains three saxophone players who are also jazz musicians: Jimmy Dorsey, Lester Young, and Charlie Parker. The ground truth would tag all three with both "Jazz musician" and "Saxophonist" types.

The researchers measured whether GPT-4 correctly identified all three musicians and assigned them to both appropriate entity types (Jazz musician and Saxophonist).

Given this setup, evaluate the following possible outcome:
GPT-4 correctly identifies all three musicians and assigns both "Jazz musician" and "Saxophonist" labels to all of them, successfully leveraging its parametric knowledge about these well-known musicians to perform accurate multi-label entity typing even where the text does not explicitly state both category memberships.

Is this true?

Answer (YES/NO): YES